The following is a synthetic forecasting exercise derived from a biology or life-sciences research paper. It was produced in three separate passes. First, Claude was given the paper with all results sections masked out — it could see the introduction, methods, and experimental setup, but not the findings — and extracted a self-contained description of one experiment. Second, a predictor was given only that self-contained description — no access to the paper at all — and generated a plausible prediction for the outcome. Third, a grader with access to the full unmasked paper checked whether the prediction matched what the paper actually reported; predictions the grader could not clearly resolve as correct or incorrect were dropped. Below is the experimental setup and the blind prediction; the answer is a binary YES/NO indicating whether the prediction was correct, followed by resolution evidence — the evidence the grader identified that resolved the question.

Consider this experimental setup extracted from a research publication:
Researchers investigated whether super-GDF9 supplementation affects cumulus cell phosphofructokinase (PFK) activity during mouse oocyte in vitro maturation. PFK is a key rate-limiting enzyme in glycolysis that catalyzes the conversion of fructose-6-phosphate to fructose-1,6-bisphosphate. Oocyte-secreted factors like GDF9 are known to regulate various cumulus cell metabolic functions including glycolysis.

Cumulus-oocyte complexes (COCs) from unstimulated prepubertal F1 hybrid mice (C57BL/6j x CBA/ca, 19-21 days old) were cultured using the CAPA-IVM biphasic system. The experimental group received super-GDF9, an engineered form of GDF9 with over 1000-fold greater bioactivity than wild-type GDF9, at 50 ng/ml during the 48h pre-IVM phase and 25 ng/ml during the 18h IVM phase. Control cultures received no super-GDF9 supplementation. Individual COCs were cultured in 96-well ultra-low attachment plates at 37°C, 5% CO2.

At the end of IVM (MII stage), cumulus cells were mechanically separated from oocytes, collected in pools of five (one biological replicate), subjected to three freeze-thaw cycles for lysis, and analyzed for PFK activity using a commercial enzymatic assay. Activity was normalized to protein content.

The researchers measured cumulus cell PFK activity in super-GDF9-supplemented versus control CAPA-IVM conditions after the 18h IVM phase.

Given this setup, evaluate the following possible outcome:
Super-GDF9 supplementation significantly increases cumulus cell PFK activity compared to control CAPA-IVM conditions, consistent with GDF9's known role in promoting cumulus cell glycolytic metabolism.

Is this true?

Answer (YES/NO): NO